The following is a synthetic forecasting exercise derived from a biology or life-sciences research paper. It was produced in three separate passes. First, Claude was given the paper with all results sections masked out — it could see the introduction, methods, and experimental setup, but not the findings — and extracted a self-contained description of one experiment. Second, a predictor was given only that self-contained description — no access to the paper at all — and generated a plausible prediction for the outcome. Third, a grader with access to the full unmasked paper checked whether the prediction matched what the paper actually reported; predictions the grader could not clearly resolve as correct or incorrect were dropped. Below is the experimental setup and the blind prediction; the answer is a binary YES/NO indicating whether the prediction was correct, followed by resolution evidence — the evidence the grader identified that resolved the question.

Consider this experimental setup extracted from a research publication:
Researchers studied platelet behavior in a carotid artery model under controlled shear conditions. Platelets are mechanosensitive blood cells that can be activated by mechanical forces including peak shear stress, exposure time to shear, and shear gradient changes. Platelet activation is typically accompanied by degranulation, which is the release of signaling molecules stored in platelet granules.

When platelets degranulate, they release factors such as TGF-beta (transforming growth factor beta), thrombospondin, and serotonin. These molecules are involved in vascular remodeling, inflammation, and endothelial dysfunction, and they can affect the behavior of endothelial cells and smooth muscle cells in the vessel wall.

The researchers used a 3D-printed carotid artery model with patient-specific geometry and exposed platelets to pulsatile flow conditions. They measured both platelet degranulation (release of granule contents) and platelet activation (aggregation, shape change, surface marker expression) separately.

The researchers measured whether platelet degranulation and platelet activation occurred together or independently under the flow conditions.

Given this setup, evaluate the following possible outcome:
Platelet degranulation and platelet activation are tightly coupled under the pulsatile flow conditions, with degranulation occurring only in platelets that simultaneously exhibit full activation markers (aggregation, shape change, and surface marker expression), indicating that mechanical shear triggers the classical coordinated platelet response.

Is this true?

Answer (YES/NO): NO